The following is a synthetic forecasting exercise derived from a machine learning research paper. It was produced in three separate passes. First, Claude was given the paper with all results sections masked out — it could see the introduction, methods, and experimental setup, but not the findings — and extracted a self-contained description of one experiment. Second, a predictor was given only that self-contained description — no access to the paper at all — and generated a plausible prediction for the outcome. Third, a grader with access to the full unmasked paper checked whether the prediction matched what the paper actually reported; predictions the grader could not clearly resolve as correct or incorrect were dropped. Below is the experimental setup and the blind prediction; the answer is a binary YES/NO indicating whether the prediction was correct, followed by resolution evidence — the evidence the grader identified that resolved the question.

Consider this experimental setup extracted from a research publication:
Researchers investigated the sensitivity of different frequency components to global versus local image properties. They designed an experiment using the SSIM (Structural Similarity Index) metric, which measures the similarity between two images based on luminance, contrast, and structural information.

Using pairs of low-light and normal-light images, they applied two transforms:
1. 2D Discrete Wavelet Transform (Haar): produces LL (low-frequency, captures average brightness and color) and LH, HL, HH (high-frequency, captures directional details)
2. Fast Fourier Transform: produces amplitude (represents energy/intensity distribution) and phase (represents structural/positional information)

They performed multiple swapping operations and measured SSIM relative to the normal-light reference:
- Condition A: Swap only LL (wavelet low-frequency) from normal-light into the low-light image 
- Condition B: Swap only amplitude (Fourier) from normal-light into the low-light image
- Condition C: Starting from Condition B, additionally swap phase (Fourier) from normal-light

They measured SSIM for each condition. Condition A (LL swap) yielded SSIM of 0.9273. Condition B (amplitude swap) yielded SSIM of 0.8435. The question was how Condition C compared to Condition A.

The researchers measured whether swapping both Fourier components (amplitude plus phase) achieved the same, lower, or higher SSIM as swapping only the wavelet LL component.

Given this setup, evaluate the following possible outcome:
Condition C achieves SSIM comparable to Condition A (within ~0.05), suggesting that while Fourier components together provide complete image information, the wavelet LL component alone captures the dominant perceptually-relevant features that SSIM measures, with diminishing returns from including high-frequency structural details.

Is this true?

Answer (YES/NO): YES